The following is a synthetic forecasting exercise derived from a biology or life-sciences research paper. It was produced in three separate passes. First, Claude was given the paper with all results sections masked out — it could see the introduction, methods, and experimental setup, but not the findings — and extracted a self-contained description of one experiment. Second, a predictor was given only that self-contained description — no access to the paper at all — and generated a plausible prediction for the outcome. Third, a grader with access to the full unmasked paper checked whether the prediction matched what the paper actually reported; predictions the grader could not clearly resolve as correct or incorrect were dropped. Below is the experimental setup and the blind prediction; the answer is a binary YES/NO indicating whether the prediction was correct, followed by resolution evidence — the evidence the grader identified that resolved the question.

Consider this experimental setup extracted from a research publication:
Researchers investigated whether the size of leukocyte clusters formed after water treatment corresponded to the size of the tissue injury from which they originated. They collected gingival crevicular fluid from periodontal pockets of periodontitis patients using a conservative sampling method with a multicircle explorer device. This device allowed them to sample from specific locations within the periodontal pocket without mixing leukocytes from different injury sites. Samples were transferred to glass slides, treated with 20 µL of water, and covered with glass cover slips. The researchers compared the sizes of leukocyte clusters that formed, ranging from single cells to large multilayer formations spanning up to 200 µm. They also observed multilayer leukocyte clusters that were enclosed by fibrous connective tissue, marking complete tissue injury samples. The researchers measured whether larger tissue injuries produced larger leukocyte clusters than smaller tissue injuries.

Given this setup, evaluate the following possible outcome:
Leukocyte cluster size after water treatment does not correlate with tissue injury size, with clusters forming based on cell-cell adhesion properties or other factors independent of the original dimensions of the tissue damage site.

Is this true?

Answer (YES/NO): NO